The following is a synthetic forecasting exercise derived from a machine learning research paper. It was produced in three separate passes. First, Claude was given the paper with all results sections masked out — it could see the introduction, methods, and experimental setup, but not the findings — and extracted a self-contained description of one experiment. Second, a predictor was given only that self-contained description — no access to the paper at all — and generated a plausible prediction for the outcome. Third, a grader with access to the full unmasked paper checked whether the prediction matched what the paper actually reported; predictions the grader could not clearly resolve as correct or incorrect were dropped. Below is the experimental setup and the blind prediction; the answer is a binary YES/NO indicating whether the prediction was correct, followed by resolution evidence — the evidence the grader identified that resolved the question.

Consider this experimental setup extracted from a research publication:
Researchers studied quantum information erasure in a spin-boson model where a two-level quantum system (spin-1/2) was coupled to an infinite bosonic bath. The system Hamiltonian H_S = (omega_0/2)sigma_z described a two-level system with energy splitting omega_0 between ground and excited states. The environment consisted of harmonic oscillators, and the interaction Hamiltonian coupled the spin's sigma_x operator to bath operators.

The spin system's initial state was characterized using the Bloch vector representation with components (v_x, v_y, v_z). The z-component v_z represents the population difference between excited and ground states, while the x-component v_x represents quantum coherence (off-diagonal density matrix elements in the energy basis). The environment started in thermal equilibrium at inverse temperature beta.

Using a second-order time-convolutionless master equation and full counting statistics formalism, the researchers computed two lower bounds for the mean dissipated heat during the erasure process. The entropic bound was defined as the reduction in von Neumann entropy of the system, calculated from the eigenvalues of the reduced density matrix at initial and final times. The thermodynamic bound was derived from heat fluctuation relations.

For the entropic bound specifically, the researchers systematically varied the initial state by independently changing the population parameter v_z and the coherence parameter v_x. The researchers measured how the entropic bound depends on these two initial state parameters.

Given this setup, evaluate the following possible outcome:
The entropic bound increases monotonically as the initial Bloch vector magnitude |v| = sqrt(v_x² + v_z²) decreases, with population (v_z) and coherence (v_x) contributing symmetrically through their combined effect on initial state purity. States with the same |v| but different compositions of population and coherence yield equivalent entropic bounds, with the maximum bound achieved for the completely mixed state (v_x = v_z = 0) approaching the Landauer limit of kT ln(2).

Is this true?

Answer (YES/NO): YES